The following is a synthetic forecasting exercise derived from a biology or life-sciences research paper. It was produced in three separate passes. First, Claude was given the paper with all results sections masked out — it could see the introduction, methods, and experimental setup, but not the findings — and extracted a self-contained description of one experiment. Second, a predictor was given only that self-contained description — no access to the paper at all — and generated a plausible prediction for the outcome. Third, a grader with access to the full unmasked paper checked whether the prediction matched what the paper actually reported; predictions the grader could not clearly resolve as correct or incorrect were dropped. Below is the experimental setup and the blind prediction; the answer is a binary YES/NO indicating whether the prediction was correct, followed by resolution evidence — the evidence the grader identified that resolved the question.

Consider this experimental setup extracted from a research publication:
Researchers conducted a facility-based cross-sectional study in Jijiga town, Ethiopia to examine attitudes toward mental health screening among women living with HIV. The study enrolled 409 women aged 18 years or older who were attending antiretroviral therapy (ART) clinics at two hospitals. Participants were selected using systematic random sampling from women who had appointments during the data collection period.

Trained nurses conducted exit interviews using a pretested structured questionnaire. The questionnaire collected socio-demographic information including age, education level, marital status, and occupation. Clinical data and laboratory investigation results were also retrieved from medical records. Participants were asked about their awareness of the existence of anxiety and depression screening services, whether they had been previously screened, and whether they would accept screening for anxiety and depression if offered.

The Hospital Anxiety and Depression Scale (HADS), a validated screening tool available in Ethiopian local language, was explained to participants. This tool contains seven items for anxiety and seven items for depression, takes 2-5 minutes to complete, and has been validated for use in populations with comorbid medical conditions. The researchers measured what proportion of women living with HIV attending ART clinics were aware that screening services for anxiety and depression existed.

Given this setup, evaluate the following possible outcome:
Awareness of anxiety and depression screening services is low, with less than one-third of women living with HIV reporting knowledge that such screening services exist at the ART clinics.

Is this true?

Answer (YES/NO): YES